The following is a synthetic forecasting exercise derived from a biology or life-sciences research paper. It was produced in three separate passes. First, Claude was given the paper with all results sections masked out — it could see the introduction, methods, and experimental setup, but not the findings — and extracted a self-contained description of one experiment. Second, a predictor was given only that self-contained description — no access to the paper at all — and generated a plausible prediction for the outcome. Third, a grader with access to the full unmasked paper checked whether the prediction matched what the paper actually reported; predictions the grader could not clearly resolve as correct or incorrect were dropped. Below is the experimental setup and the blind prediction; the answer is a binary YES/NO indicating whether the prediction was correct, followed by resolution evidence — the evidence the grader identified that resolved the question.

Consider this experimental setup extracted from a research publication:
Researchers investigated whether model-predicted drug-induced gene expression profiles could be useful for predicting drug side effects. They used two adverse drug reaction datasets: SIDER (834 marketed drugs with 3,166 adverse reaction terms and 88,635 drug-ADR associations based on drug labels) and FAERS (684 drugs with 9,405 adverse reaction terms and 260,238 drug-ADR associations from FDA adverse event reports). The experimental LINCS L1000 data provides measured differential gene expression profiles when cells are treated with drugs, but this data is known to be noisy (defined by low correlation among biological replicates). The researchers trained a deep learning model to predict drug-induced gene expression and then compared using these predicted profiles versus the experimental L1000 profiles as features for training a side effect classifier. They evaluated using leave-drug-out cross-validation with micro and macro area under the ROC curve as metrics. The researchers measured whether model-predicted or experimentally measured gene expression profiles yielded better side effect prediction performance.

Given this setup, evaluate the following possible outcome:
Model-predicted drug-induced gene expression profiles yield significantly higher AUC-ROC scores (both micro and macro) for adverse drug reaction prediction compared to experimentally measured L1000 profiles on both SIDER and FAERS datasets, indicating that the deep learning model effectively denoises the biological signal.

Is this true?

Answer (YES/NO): YES